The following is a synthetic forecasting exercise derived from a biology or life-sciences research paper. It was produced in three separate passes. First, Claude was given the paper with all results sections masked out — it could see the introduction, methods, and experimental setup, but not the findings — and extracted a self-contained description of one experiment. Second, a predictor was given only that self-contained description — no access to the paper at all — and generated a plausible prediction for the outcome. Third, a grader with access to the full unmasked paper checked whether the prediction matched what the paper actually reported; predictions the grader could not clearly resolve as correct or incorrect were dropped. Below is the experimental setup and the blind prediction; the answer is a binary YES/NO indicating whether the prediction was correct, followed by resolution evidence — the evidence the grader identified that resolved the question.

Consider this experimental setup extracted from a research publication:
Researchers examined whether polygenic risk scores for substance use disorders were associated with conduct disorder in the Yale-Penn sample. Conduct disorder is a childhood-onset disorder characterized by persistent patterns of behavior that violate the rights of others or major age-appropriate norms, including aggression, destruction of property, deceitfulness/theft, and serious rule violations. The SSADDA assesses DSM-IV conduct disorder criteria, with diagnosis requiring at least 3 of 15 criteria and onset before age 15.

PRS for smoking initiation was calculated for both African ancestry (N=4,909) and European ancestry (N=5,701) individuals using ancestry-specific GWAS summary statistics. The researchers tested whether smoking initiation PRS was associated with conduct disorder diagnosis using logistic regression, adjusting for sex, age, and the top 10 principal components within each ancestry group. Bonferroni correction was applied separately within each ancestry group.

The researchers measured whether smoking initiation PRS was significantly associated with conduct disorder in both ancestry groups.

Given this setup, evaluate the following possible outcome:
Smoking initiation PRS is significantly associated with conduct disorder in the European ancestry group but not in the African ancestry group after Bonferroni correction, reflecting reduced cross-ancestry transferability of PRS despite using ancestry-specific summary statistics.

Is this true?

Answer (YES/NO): YES